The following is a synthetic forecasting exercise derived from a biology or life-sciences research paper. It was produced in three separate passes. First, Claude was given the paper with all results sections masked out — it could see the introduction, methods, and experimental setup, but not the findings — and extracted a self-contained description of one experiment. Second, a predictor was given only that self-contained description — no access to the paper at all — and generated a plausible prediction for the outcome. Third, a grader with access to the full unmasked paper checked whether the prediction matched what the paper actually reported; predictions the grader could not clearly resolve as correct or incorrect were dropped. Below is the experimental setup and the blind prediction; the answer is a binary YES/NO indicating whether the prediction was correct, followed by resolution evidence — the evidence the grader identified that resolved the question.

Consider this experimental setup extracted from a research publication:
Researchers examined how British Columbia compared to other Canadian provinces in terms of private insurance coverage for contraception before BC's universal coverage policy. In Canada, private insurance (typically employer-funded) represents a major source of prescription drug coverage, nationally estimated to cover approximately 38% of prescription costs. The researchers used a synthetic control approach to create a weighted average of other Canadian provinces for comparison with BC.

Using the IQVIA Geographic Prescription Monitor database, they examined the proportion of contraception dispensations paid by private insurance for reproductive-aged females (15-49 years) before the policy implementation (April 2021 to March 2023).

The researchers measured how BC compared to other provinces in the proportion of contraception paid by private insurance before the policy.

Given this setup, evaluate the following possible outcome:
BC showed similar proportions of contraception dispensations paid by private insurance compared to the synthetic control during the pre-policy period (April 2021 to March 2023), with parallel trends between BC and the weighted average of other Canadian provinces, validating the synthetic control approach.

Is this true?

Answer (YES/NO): NO